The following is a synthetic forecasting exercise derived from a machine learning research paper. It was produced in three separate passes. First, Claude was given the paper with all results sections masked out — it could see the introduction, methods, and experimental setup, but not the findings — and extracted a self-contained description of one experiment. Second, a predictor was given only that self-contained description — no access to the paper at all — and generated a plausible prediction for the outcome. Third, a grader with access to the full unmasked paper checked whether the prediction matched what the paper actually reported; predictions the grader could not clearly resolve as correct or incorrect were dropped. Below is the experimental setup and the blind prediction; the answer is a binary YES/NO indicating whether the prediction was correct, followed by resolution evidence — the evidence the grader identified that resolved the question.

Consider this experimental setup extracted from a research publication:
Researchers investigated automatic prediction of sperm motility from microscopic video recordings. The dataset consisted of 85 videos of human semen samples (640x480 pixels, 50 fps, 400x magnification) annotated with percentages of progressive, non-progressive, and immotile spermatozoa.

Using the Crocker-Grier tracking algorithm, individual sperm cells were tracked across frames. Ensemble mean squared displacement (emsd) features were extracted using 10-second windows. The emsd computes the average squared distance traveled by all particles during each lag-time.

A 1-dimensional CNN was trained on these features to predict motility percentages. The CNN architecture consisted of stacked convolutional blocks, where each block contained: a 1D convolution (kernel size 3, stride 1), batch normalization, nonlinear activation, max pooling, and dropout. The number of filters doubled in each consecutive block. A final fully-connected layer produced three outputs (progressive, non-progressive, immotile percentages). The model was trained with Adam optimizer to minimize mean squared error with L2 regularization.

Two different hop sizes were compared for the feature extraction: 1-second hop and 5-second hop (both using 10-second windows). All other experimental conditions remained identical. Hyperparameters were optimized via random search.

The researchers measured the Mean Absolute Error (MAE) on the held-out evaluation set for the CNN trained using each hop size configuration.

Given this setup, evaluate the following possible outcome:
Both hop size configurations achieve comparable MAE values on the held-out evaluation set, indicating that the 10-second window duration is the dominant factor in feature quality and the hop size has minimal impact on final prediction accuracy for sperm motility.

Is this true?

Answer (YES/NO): NO